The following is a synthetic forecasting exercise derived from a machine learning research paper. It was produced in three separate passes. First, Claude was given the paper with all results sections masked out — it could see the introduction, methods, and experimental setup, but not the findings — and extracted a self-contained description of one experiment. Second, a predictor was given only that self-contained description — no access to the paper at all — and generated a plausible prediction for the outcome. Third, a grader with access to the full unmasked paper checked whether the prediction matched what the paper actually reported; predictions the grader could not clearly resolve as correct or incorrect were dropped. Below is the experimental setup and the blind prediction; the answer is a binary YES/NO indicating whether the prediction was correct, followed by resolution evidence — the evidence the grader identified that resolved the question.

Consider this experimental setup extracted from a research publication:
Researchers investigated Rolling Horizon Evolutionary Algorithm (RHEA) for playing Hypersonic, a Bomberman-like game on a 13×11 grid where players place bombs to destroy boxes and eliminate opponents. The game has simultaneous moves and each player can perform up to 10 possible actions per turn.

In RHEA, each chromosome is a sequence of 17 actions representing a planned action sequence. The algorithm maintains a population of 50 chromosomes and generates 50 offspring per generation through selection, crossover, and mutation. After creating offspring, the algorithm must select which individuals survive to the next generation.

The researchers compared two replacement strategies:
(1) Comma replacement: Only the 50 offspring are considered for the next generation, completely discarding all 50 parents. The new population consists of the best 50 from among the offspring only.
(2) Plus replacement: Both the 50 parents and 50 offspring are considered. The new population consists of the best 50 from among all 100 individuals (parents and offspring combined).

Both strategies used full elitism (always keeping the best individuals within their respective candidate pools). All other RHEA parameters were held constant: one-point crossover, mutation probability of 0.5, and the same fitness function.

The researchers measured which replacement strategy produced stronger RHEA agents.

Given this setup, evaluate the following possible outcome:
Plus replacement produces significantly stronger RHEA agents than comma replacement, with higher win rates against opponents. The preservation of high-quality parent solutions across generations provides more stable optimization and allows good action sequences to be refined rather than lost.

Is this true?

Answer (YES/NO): YES